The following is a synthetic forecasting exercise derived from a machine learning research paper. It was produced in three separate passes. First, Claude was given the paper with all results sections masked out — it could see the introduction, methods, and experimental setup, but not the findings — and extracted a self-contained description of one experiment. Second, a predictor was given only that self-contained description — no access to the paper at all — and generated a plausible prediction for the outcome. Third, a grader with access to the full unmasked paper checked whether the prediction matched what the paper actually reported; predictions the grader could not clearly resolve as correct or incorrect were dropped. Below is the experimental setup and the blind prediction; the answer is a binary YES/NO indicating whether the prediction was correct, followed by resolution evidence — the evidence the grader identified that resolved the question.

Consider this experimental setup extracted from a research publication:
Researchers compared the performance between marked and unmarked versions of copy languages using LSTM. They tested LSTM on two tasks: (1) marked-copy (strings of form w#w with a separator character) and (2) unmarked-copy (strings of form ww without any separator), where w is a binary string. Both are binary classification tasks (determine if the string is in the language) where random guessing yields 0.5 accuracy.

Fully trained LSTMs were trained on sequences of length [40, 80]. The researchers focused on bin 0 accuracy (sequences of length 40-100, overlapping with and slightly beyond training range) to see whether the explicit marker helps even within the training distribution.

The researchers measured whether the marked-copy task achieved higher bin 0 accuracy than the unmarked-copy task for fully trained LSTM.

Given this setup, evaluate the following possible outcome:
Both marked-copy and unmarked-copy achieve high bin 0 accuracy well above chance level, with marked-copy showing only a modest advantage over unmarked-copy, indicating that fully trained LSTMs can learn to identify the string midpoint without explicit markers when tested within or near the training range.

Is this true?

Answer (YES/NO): NO